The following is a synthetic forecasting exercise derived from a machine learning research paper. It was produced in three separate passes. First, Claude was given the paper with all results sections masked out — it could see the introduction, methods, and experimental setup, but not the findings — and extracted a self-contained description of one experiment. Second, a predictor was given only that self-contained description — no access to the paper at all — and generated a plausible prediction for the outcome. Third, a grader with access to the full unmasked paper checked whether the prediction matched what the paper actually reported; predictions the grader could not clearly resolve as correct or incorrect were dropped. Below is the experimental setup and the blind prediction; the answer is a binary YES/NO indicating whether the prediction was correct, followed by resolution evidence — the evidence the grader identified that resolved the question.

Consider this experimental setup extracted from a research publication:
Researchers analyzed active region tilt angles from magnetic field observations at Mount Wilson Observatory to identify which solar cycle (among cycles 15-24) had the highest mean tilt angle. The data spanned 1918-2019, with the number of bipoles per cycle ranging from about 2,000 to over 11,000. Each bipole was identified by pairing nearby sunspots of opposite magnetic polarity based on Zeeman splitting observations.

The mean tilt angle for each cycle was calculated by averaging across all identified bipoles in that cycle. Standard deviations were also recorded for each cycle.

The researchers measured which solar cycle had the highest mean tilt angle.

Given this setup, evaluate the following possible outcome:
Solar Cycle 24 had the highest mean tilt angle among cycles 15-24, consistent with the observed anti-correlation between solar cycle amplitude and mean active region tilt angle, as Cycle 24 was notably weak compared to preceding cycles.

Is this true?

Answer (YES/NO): NO